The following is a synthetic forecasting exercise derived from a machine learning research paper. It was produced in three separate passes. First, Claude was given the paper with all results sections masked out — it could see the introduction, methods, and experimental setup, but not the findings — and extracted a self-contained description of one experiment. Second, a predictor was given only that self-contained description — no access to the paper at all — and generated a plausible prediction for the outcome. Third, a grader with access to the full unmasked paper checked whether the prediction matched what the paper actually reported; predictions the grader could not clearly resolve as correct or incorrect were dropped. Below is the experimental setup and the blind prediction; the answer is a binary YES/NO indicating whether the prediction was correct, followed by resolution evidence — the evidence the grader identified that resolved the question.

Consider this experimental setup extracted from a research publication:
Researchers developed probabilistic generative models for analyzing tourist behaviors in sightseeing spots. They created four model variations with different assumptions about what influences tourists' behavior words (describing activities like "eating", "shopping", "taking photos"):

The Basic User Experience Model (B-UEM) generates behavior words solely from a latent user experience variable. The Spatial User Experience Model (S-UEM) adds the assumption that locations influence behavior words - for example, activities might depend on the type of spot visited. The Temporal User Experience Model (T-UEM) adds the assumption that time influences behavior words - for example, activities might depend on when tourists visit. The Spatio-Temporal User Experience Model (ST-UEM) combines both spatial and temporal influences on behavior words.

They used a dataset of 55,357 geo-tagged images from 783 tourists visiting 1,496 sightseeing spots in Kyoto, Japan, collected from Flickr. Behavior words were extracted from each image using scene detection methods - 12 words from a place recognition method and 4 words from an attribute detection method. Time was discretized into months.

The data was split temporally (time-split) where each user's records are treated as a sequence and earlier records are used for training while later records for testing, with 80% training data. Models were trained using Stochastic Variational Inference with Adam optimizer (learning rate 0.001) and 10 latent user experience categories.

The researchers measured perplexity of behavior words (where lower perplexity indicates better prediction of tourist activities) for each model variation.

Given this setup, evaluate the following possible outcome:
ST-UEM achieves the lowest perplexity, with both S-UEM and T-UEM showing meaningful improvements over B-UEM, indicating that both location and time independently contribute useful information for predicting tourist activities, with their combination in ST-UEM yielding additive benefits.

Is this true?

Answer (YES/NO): NO